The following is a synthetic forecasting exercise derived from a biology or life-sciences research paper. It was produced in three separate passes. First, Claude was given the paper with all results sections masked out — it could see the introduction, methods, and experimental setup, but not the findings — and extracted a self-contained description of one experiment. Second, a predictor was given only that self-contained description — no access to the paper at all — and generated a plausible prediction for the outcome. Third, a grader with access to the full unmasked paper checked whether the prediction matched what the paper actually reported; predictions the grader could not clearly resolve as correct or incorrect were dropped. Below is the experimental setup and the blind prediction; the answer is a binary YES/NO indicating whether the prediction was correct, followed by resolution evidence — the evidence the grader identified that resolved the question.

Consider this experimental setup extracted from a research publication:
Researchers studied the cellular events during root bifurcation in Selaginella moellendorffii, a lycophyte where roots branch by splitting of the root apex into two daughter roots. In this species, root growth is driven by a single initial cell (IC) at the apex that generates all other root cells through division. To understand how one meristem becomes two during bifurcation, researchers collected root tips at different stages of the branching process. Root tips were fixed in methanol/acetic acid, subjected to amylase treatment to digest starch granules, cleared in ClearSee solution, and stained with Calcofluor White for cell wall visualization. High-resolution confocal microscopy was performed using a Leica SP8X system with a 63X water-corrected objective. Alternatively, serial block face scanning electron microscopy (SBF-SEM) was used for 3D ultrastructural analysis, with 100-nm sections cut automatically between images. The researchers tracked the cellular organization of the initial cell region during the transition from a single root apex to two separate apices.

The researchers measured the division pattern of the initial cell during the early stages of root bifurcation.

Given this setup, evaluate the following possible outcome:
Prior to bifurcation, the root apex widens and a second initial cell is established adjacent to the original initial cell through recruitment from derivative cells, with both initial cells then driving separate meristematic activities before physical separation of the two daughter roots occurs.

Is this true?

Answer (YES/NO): NO